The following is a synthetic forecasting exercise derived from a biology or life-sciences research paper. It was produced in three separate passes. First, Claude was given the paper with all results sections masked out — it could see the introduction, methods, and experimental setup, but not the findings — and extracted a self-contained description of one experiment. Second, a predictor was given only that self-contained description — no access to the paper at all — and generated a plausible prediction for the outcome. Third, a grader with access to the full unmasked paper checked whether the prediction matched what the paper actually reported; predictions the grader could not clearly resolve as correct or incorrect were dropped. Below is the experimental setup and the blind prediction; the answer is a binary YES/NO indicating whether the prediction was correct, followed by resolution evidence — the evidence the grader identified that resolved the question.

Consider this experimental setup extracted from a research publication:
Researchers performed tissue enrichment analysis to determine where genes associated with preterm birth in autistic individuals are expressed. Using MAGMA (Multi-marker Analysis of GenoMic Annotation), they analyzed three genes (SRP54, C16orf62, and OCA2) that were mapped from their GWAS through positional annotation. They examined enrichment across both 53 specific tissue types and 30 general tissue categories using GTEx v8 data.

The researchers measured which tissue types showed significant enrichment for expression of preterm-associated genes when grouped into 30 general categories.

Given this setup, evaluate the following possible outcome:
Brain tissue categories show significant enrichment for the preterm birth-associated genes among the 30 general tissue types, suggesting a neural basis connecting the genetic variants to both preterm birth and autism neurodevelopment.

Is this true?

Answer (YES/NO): NO